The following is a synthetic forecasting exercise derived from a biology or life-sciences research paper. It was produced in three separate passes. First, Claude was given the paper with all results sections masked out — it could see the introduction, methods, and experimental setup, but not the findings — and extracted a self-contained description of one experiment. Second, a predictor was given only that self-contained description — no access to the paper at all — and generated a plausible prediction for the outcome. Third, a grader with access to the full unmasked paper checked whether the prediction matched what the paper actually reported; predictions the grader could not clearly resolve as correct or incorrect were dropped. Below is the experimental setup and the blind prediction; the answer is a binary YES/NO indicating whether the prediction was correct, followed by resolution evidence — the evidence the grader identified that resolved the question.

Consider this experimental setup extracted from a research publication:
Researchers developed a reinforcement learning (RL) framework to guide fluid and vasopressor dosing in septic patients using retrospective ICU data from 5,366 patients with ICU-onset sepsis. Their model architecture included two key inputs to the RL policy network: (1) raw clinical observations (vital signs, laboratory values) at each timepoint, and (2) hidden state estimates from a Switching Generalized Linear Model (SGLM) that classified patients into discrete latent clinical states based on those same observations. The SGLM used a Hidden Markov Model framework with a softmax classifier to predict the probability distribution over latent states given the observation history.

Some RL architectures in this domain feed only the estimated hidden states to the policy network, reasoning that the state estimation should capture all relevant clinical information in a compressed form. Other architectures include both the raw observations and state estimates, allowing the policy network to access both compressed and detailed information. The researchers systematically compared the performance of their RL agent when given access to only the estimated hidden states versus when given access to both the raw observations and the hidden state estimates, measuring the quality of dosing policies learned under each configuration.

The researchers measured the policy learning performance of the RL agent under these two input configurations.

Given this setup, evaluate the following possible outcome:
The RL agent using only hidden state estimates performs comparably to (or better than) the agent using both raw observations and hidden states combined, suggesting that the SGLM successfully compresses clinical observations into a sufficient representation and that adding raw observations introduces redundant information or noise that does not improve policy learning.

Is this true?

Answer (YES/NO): NO